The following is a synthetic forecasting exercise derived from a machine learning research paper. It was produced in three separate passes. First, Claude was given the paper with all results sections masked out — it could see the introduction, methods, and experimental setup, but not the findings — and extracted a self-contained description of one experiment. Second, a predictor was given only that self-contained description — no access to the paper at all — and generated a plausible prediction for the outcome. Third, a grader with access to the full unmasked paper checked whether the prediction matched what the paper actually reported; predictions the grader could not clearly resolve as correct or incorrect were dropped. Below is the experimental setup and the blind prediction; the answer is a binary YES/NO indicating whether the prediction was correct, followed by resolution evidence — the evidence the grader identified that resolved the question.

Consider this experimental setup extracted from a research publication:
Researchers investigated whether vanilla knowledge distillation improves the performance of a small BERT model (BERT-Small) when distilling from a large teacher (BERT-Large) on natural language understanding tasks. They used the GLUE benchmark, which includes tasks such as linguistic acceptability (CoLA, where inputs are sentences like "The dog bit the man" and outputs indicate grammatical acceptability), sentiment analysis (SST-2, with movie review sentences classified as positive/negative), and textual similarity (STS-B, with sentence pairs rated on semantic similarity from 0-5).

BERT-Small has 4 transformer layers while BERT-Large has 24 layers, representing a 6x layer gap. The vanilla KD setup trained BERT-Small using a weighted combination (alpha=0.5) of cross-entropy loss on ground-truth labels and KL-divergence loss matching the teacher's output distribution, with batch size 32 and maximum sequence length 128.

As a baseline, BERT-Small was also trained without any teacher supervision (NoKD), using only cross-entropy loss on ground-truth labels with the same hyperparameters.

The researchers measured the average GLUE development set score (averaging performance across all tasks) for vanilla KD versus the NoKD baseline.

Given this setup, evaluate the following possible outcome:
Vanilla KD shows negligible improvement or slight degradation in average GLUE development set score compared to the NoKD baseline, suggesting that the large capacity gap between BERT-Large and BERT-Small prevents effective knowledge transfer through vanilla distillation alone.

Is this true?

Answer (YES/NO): YES